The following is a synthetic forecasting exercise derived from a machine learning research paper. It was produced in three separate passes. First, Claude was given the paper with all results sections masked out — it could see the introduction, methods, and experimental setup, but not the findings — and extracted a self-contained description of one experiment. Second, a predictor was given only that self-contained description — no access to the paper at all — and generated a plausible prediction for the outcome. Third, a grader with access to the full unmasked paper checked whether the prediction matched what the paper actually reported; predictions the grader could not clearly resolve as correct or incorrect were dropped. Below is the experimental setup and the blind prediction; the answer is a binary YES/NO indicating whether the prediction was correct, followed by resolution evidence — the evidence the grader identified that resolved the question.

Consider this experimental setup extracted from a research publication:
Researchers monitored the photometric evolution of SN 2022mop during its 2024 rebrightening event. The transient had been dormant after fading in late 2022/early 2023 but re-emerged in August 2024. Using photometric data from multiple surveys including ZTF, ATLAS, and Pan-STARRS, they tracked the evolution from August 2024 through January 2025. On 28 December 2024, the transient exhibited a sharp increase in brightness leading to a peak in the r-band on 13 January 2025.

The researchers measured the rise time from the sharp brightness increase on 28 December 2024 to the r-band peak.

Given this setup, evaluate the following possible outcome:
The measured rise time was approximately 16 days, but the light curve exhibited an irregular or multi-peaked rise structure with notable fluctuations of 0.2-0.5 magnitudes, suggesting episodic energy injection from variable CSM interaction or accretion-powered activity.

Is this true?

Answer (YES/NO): NO